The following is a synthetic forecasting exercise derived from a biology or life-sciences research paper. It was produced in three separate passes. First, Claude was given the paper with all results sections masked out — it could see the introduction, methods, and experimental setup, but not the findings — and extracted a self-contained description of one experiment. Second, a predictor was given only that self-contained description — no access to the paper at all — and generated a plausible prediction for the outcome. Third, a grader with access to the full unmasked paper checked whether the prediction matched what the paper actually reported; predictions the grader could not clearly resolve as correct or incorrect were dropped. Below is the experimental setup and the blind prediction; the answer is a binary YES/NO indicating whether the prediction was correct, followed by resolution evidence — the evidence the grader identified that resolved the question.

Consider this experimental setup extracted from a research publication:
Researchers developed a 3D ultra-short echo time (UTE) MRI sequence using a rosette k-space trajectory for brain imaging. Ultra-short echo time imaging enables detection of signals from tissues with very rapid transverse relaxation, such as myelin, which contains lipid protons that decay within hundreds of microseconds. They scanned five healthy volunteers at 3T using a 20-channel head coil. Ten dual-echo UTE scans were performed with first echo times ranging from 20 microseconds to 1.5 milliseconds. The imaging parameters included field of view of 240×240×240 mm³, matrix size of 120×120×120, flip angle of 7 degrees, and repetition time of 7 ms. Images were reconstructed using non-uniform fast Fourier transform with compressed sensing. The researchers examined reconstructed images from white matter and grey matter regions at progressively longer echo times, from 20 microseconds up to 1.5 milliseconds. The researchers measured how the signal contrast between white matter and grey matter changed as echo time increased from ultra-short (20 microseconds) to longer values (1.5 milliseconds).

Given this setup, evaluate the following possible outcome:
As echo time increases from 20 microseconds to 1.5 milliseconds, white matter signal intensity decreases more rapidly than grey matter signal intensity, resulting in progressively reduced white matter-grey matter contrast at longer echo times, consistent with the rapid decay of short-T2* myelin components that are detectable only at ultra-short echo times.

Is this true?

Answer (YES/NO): NO